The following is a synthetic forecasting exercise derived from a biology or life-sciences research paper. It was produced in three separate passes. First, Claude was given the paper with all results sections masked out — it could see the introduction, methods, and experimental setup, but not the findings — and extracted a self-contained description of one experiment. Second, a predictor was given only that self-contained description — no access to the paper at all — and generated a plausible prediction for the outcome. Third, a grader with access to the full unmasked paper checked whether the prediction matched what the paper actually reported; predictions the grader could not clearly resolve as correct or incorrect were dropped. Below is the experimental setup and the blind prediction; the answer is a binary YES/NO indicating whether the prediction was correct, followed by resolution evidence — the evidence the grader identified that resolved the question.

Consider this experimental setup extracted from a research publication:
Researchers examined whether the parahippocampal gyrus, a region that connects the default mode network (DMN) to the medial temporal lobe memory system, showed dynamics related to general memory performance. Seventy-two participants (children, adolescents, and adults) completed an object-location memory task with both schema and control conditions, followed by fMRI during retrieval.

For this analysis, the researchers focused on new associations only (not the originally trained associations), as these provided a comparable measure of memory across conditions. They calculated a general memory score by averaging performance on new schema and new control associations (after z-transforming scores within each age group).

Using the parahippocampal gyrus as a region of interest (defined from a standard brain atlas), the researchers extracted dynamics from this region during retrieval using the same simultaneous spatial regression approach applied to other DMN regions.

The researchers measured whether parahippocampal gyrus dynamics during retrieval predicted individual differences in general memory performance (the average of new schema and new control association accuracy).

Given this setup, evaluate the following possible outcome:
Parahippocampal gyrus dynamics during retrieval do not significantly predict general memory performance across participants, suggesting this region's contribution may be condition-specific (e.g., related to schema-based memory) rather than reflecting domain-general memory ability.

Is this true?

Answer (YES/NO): NO